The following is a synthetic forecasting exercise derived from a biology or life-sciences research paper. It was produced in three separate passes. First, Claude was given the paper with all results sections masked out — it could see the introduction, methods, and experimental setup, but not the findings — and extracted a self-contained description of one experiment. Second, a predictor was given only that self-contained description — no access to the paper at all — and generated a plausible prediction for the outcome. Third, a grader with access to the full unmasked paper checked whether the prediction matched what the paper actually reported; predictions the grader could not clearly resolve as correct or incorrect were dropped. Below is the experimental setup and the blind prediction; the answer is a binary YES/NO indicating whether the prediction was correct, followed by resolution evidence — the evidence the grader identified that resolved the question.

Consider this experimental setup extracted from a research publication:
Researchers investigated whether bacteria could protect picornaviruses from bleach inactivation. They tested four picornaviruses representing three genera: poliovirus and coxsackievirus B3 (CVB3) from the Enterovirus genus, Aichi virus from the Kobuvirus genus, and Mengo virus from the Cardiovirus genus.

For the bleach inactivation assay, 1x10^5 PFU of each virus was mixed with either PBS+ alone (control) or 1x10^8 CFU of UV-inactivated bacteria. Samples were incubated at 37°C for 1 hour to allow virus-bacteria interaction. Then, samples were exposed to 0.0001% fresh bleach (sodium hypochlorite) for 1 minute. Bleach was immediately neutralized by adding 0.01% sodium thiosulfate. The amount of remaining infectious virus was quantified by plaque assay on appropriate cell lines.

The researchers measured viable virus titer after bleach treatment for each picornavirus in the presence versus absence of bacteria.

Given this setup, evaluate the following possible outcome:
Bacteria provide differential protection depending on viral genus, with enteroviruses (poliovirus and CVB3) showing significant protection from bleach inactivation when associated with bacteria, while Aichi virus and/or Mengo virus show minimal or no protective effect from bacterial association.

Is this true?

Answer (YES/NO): NO